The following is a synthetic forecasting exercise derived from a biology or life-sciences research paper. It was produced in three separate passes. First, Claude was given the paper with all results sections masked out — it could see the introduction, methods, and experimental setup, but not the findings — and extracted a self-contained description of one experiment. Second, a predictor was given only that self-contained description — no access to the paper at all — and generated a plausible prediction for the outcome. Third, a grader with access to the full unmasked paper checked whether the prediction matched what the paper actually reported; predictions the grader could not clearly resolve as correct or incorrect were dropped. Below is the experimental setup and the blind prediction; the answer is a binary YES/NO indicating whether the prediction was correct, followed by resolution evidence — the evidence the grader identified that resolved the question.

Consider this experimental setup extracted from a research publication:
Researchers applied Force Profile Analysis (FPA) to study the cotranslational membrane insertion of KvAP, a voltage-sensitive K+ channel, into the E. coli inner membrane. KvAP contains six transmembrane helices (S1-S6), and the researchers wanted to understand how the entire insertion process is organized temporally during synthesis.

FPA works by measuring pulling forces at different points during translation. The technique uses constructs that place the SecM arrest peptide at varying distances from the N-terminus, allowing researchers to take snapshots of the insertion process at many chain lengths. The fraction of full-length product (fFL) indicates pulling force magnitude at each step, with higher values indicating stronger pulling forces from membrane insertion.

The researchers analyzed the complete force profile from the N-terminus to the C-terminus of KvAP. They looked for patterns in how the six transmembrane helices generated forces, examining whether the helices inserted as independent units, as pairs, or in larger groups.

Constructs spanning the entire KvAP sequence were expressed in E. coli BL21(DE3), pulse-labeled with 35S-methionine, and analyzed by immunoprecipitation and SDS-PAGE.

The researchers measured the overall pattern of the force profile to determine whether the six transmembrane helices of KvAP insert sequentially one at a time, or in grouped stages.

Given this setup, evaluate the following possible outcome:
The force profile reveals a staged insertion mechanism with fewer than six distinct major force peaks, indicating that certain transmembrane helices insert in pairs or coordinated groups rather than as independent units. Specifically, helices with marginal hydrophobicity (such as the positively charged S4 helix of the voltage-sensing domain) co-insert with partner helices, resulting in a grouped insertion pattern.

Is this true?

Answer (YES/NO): YES